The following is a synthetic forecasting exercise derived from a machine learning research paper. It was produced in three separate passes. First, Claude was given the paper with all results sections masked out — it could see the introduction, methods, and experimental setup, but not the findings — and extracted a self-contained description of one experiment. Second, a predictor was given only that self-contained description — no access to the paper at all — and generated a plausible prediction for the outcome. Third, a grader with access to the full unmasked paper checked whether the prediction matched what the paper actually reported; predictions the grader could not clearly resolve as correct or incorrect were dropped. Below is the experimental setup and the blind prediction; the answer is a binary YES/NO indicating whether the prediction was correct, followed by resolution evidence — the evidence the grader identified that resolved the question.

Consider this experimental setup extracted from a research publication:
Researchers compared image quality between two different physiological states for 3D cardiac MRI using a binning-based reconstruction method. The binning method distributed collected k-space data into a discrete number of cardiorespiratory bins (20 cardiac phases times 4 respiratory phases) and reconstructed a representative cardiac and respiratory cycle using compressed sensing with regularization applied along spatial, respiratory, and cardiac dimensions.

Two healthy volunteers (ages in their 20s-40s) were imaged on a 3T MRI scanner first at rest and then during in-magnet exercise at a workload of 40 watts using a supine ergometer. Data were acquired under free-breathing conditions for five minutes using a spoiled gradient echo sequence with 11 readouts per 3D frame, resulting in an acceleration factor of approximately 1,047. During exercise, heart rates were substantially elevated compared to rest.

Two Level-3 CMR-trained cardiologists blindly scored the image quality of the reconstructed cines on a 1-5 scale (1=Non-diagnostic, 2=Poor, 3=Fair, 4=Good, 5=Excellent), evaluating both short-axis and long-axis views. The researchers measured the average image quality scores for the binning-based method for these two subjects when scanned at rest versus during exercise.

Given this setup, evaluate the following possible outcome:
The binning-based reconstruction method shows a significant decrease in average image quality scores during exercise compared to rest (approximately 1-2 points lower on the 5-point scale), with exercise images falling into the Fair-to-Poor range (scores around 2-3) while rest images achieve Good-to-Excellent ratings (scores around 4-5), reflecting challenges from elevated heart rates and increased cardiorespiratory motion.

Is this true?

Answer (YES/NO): NO